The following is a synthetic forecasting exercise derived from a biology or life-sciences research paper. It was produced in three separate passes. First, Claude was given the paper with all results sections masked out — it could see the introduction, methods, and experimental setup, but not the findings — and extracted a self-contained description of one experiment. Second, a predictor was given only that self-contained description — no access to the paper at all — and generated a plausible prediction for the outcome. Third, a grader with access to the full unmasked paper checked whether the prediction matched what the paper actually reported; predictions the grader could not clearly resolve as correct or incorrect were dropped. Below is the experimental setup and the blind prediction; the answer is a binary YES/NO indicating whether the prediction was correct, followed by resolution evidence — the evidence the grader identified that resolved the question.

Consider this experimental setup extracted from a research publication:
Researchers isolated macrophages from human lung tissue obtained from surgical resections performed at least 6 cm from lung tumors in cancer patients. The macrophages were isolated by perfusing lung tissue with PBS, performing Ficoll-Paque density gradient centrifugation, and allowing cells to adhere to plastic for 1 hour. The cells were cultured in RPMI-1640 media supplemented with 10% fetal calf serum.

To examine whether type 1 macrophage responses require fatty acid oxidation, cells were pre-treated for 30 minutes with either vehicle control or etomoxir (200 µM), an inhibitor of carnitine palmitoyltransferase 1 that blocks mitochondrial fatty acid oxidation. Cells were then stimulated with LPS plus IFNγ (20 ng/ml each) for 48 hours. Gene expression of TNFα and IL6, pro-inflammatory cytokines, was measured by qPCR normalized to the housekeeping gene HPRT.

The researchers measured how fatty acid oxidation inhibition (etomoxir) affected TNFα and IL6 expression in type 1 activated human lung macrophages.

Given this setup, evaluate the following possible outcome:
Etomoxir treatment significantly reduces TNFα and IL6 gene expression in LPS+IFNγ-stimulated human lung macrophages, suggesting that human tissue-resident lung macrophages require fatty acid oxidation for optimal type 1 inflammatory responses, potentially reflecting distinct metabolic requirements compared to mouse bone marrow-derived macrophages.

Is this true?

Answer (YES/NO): NO